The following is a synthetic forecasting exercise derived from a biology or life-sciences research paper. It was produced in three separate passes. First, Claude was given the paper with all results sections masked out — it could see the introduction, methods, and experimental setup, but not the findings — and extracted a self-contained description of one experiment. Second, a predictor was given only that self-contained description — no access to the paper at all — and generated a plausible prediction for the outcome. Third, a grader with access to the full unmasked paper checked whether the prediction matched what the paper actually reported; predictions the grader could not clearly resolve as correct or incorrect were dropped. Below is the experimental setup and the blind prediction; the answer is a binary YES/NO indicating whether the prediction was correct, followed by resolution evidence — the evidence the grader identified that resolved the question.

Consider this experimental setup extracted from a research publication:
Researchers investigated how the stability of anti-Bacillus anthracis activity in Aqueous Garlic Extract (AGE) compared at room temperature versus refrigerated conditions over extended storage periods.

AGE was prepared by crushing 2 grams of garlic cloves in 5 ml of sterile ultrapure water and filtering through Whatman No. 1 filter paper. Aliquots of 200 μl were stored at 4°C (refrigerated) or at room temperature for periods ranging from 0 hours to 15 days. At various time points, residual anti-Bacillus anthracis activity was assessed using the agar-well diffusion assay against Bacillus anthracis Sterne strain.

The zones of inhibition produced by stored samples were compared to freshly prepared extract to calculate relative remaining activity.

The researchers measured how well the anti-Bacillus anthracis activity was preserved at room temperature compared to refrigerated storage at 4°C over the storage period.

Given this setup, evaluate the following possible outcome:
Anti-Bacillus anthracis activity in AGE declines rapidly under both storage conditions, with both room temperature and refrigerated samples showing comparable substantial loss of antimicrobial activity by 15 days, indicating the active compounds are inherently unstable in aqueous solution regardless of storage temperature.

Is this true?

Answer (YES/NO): NO